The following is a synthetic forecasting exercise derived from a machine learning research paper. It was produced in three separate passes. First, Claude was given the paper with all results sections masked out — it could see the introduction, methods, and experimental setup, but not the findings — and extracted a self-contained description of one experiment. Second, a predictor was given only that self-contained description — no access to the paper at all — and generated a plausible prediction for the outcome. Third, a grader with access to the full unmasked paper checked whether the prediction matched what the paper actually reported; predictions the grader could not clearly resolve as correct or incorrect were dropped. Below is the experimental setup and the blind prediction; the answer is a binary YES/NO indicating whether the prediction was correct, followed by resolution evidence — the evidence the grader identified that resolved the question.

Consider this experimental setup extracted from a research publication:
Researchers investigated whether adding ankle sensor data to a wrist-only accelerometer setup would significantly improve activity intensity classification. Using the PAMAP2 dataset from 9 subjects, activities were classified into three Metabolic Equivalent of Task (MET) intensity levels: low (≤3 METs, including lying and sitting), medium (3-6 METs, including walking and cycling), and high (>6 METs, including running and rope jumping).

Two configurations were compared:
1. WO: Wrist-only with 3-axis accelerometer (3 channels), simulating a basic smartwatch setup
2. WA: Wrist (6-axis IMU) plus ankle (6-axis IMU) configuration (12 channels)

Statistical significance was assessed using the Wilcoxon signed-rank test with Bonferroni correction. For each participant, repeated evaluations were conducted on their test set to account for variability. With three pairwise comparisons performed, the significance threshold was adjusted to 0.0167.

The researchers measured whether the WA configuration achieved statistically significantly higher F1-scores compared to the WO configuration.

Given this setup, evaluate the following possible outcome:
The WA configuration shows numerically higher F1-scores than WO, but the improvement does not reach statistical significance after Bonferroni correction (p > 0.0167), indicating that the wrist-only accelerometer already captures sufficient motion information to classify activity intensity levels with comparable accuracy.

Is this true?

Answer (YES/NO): NO